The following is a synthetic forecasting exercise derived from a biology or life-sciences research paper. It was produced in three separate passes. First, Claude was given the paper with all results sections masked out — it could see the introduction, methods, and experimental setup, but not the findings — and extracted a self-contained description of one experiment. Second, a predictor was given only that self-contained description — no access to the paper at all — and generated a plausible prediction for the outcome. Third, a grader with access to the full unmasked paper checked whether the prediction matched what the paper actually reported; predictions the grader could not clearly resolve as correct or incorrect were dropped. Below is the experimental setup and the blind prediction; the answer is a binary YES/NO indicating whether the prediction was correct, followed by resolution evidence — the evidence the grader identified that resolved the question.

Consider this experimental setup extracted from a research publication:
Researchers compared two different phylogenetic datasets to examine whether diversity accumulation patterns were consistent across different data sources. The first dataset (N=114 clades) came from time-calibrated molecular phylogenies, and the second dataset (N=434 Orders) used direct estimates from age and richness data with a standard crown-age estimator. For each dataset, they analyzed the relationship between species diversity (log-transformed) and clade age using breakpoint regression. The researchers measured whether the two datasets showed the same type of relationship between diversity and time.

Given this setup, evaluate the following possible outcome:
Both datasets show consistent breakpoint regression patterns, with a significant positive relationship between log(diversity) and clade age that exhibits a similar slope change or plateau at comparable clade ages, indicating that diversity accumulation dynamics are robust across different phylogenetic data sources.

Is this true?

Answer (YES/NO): NO